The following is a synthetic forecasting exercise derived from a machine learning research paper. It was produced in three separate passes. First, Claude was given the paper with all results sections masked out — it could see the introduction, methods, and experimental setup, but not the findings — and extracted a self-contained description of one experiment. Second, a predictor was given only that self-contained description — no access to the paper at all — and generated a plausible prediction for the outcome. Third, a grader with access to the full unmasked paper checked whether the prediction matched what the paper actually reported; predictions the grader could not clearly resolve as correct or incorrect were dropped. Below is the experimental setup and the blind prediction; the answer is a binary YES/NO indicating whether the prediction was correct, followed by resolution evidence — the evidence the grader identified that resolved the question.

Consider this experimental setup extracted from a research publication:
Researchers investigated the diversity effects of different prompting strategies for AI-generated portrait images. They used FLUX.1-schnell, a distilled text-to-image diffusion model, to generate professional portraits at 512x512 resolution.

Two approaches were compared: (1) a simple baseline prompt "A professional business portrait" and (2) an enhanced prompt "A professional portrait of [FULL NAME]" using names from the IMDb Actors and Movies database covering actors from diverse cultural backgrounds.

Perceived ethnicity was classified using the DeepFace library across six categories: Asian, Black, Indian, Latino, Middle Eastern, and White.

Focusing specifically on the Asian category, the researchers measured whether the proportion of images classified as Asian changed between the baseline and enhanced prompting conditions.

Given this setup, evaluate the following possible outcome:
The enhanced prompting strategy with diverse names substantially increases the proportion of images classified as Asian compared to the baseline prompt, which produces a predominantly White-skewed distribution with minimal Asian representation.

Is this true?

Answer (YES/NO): NO